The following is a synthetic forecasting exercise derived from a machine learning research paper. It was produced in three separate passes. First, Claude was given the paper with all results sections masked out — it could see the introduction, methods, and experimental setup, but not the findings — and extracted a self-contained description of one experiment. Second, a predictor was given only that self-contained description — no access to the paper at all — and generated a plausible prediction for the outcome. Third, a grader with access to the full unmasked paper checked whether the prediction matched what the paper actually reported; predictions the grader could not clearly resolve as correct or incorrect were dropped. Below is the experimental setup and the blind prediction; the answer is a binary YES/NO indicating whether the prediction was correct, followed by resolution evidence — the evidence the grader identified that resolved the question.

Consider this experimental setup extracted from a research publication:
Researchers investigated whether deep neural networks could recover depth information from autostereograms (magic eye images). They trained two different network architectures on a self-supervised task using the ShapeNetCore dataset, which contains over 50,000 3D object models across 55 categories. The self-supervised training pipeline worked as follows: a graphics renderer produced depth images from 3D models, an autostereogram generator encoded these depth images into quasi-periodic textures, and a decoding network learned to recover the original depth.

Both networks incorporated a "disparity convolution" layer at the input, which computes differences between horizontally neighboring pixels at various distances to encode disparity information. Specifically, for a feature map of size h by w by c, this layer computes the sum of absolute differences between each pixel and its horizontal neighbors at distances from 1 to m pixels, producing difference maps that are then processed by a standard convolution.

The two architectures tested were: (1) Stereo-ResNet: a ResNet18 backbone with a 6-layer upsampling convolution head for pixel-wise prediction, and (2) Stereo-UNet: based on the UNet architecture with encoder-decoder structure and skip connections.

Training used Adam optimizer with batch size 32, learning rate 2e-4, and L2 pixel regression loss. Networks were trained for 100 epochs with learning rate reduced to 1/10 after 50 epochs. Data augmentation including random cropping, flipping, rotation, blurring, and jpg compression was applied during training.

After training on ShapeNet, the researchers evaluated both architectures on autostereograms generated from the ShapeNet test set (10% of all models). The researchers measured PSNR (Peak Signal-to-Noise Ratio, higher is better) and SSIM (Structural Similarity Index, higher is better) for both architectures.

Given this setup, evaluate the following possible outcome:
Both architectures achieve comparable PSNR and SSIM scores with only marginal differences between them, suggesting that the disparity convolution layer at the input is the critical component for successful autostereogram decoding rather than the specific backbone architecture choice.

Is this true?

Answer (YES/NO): YES